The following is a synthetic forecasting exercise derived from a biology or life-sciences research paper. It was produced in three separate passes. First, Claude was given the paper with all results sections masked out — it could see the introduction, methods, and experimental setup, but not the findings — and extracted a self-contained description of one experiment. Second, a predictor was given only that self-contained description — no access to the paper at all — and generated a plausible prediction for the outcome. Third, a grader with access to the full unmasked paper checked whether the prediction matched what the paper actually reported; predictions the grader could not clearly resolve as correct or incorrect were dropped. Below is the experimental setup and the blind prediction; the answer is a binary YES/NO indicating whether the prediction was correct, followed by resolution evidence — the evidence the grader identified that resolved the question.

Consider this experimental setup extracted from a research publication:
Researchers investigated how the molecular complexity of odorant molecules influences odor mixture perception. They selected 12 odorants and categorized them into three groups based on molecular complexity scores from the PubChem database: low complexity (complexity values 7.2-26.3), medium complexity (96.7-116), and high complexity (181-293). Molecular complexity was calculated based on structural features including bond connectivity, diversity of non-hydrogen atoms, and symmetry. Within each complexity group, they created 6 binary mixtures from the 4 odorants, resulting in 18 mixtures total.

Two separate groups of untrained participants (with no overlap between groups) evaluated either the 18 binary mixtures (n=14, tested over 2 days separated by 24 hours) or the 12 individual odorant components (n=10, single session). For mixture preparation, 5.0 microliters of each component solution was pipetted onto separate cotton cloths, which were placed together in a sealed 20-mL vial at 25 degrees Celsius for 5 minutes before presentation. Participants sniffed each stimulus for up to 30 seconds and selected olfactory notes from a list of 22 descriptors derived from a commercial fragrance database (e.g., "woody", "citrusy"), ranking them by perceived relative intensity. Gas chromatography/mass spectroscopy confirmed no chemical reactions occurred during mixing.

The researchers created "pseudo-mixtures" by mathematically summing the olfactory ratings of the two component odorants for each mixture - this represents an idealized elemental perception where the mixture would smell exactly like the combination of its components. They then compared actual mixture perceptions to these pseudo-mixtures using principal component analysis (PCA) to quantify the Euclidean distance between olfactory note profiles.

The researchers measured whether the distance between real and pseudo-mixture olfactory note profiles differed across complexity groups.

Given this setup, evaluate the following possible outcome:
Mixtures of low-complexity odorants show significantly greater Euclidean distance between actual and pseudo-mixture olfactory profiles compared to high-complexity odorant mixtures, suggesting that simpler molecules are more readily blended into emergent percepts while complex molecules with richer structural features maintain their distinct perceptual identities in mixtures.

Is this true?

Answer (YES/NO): YES